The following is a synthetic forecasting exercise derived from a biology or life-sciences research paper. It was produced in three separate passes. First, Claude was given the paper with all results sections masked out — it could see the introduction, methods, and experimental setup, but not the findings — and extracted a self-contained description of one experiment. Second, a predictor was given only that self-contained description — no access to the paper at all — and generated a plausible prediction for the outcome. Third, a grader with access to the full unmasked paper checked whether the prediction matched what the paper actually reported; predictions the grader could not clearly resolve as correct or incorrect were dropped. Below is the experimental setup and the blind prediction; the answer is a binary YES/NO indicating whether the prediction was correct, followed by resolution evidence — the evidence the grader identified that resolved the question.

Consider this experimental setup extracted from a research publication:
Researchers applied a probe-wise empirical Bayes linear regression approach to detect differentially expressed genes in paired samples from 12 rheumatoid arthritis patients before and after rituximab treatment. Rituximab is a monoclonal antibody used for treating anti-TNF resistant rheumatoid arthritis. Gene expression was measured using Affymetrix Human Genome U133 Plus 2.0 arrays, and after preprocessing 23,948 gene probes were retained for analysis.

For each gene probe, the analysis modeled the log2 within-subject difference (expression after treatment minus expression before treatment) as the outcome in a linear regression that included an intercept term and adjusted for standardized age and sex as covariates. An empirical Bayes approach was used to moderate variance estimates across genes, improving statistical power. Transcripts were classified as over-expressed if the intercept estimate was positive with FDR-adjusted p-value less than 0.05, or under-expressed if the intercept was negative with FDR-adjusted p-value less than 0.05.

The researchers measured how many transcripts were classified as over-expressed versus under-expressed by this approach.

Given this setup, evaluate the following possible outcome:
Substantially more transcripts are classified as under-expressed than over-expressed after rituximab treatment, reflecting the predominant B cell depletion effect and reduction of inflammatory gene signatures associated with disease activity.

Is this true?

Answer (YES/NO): YES